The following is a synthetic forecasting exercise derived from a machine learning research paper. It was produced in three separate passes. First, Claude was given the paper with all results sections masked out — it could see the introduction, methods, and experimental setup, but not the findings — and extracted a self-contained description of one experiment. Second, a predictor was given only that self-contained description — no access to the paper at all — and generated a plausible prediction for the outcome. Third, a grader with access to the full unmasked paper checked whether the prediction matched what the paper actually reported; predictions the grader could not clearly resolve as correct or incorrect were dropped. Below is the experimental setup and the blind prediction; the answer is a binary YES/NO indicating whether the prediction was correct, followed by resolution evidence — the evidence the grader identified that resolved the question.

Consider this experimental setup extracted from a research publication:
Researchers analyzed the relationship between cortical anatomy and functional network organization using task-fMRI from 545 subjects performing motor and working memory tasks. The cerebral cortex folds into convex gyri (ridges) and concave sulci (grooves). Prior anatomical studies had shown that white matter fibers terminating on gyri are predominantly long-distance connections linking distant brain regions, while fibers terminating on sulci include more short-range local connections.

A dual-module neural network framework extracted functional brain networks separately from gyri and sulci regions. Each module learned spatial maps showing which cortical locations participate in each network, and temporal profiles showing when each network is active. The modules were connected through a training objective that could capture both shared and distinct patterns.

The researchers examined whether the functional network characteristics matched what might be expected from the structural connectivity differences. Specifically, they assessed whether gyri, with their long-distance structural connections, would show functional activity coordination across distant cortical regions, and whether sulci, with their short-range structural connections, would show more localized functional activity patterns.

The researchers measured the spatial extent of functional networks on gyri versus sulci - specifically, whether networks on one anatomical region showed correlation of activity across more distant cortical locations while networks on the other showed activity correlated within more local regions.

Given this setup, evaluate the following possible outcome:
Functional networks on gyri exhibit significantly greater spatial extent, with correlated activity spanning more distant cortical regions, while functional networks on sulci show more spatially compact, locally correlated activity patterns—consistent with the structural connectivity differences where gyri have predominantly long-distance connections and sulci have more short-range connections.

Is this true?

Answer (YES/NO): YES